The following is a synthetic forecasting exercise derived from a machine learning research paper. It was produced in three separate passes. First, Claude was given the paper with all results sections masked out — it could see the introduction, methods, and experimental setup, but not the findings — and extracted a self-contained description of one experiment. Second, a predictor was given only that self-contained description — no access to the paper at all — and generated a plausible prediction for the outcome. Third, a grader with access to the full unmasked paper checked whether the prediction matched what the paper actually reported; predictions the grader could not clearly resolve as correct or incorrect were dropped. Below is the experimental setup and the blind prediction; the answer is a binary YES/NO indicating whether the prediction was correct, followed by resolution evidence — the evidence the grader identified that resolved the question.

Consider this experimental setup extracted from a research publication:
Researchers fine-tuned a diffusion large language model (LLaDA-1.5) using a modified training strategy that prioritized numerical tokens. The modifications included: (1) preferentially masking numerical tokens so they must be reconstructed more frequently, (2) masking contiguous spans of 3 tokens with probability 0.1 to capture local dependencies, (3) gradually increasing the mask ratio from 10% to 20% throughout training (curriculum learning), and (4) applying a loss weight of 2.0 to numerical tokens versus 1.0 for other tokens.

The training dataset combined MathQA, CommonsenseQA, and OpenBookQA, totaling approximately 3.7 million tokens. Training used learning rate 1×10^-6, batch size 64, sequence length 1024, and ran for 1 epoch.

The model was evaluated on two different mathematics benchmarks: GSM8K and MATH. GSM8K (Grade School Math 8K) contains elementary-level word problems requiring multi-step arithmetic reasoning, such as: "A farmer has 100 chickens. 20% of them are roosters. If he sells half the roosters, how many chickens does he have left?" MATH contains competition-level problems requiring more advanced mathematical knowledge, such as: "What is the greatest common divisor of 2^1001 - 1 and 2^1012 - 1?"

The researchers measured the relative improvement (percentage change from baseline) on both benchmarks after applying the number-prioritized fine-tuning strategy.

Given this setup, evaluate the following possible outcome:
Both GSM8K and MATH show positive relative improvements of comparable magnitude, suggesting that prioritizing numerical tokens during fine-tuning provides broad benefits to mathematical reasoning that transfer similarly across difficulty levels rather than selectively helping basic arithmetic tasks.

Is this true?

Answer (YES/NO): NO